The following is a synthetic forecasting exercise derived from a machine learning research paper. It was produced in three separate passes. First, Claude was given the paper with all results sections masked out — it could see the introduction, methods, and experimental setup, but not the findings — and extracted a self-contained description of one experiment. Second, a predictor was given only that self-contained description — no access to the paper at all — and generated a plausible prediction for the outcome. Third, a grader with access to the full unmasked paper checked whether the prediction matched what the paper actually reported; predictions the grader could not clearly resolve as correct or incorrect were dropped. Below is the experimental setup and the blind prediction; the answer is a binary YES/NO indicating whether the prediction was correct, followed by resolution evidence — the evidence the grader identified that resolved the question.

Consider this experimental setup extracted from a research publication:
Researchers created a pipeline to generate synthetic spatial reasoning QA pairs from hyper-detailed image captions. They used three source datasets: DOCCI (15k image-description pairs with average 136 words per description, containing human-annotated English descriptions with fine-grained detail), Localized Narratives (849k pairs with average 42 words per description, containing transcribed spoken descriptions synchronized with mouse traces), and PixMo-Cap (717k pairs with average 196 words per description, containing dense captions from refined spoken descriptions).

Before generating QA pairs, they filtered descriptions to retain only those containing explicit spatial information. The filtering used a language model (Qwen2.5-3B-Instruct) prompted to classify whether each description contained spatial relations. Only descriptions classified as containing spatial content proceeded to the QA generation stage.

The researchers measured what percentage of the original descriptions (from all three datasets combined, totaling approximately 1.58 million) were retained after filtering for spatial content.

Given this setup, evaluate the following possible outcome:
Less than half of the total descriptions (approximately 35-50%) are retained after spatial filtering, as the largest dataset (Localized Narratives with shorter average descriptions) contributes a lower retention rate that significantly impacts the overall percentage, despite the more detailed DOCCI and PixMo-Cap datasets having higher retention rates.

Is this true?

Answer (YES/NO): NO